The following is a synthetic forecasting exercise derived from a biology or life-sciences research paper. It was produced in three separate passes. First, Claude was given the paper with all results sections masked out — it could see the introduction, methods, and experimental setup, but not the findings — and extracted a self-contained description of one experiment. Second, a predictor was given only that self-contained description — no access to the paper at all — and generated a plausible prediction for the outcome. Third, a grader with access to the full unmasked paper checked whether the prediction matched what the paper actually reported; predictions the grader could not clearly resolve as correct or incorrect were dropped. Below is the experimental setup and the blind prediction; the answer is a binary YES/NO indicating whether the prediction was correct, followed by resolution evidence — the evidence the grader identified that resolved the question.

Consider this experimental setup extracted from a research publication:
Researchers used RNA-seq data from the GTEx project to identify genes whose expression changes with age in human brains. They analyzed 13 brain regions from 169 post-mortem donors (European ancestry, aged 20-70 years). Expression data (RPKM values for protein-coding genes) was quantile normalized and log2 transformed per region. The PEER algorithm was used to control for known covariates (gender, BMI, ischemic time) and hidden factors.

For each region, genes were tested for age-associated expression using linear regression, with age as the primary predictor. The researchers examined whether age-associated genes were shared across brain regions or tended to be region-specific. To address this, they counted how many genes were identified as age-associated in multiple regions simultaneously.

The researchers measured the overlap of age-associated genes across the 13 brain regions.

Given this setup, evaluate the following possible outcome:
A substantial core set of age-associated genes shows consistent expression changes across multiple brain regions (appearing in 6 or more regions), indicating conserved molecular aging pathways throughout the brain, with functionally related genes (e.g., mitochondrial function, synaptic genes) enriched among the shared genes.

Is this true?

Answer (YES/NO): NO